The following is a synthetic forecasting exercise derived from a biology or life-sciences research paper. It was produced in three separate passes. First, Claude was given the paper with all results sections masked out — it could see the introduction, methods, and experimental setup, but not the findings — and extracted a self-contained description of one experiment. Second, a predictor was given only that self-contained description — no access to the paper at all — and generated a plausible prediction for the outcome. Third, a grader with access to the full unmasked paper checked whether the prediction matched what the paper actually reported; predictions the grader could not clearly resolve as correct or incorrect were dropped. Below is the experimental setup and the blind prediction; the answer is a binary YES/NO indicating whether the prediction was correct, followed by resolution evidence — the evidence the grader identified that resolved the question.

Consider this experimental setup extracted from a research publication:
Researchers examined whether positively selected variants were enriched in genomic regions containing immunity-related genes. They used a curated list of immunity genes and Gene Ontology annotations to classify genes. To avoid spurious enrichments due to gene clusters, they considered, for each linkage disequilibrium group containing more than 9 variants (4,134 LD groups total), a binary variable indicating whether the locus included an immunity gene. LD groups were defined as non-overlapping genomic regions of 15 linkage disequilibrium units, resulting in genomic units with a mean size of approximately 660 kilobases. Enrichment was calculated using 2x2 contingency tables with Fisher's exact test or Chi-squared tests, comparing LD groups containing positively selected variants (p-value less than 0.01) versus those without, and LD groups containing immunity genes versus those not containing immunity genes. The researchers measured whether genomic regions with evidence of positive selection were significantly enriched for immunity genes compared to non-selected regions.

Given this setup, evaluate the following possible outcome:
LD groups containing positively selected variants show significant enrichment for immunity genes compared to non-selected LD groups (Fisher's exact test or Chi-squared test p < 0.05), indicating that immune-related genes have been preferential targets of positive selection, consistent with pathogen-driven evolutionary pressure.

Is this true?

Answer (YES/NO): YES